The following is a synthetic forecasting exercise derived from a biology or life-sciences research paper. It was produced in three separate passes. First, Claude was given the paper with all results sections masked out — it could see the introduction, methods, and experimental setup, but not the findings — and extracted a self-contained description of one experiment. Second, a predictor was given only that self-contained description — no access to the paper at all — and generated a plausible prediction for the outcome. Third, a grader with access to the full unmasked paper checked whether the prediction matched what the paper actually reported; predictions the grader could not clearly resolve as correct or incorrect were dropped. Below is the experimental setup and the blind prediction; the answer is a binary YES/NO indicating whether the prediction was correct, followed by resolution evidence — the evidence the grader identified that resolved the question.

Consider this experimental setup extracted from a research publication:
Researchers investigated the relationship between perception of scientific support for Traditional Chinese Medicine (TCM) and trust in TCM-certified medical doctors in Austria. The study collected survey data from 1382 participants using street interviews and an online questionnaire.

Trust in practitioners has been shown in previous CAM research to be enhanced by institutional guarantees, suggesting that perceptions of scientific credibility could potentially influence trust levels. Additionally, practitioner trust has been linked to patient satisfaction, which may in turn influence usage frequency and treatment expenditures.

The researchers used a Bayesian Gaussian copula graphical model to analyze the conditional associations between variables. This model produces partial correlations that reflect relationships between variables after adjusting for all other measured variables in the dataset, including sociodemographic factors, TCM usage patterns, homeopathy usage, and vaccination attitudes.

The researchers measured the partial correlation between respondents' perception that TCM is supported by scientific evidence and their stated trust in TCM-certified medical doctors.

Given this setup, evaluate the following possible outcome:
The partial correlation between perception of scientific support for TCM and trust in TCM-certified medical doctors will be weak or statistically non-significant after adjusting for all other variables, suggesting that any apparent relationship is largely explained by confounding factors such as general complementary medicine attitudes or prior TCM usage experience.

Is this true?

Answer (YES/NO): NO